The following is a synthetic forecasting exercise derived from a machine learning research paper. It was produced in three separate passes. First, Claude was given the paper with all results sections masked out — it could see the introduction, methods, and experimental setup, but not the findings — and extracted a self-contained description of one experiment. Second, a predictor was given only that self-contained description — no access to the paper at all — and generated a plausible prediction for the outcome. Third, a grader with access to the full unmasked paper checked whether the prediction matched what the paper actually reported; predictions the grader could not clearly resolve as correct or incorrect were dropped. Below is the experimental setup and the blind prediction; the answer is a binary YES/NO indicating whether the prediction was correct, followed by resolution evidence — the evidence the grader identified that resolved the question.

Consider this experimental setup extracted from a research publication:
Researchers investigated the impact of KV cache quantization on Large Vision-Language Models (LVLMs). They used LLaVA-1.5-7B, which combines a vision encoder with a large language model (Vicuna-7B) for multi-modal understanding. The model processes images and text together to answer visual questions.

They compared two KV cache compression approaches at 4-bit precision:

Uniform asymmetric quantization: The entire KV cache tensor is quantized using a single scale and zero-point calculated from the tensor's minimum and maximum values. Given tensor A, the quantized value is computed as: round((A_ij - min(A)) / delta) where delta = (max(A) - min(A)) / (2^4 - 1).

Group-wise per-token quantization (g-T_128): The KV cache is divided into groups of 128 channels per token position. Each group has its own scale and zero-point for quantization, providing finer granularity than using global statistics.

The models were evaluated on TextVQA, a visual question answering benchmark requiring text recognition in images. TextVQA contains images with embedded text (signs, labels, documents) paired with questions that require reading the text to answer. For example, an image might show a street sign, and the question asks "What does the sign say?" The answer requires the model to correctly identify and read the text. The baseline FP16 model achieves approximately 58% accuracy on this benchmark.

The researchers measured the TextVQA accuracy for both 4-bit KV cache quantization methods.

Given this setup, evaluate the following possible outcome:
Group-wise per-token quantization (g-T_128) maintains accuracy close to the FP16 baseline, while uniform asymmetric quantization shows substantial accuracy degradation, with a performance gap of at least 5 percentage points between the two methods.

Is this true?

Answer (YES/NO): YES